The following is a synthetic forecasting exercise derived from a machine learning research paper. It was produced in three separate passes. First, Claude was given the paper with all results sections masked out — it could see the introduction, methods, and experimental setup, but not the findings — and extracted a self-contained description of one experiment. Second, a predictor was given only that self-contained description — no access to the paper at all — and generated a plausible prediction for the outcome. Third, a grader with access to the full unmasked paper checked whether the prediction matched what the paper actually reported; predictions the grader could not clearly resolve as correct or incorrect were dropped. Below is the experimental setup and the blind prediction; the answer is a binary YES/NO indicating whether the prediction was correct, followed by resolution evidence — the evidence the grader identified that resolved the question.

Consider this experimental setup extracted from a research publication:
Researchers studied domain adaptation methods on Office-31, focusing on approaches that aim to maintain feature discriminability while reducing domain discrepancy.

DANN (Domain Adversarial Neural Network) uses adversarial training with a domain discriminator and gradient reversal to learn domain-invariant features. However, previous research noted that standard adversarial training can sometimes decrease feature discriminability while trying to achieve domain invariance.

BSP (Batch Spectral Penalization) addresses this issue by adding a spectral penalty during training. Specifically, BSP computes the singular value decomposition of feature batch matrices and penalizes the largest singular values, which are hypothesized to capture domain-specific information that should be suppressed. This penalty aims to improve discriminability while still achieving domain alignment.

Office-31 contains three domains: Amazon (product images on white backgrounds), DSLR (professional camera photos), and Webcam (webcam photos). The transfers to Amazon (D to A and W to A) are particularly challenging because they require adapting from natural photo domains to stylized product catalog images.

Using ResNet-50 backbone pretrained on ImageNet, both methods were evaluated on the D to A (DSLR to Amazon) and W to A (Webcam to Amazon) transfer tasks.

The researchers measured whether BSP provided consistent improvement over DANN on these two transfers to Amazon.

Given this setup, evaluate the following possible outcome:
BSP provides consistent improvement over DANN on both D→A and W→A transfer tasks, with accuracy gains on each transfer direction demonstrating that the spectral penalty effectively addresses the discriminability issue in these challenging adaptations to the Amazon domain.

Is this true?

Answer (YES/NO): YES